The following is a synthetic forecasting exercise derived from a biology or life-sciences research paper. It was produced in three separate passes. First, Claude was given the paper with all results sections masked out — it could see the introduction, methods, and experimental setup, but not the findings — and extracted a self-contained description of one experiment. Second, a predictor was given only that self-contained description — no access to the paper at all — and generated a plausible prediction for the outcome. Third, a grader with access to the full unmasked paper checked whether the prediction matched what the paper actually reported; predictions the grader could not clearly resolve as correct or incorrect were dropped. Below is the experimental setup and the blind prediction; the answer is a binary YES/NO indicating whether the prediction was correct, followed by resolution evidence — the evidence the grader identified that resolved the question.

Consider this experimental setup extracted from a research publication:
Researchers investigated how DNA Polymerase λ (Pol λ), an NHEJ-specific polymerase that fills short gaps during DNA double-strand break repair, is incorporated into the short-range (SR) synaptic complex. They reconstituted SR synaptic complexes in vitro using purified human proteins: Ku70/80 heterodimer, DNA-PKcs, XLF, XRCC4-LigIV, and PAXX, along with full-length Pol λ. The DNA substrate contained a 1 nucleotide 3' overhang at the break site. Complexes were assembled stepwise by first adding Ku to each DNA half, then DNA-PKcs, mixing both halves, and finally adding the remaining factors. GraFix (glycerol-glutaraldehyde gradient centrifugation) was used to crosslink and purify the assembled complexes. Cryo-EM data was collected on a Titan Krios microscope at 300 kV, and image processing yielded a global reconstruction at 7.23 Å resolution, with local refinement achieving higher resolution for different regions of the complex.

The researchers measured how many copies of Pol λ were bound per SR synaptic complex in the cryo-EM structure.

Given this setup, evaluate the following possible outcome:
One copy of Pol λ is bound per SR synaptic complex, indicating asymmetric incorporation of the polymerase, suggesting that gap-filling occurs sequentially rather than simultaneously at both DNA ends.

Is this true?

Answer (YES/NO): NO